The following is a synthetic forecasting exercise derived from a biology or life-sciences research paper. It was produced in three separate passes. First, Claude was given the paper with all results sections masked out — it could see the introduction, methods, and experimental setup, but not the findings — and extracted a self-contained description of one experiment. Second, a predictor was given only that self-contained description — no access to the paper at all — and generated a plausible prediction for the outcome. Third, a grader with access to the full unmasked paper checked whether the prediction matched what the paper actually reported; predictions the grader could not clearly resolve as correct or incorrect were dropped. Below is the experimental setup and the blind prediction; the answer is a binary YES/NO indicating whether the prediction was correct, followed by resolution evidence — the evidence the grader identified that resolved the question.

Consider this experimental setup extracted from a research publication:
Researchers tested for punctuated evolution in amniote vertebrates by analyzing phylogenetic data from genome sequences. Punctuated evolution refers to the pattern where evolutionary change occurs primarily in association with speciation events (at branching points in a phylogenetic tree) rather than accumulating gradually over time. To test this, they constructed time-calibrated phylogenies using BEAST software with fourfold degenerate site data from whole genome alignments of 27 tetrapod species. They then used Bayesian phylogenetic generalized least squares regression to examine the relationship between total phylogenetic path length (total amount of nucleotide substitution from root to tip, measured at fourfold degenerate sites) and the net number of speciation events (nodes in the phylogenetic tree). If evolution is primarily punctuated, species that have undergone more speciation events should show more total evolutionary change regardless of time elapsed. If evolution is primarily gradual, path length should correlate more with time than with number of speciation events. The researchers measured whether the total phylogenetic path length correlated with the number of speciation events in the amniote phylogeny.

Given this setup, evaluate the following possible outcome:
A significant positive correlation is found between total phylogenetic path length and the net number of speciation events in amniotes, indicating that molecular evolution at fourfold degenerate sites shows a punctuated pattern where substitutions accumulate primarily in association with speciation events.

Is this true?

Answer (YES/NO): YES